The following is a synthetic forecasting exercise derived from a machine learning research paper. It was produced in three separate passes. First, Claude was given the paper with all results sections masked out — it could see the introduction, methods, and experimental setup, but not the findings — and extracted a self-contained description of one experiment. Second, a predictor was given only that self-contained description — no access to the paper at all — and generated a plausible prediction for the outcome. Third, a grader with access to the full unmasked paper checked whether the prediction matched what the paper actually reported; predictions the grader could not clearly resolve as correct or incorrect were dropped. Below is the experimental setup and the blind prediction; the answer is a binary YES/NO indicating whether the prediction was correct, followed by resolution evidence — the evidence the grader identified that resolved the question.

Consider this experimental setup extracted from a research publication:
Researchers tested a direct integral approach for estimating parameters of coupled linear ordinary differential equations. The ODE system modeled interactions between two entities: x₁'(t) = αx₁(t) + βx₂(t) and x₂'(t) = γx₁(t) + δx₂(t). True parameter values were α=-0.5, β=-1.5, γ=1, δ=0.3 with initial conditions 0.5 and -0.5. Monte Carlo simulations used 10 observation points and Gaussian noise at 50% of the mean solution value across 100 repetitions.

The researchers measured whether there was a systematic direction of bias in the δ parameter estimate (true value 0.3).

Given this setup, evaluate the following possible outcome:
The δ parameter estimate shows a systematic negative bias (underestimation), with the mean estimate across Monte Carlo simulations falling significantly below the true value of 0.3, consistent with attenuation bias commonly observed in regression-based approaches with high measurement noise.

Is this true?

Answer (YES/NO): NO